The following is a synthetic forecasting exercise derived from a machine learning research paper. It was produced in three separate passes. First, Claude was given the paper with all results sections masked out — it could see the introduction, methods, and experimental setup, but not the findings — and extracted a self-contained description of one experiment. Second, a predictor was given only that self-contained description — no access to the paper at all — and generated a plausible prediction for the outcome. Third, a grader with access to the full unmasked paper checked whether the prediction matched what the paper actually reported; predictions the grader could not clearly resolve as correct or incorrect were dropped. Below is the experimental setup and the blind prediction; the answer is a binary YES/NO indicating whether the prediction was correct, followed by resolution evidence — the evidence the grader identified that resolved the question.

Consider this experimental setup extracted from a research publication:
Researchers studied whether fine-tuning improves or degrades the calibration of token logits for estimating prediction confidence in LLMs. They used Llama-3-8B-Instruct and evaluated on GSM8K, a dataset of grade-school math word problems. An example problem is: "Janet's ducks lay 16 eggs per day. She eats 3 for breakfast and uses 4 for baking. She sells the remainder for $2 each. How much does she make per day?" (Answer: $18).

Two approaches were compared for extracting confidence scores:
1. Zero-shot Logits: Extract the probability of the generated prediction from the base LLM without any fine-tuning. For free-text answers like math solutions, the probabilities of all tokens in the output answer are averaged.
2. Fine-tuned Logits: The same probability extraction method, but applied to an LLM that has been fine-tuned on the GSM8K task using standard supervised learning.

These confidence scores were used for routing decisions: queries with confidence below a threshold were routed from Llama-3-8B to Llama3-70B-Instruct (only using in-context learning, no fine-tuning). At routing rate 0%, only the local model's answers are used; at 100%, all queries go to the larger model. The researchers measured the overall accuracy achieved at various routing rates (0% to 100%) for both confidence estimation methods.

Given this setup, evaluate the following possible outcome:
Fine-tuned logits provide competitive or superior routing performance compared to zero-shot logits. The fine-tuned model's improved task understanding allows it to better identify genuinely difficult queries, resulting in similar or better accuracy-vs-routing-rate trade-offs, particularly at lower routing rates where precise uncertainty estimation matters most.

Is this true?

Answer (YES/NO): YES